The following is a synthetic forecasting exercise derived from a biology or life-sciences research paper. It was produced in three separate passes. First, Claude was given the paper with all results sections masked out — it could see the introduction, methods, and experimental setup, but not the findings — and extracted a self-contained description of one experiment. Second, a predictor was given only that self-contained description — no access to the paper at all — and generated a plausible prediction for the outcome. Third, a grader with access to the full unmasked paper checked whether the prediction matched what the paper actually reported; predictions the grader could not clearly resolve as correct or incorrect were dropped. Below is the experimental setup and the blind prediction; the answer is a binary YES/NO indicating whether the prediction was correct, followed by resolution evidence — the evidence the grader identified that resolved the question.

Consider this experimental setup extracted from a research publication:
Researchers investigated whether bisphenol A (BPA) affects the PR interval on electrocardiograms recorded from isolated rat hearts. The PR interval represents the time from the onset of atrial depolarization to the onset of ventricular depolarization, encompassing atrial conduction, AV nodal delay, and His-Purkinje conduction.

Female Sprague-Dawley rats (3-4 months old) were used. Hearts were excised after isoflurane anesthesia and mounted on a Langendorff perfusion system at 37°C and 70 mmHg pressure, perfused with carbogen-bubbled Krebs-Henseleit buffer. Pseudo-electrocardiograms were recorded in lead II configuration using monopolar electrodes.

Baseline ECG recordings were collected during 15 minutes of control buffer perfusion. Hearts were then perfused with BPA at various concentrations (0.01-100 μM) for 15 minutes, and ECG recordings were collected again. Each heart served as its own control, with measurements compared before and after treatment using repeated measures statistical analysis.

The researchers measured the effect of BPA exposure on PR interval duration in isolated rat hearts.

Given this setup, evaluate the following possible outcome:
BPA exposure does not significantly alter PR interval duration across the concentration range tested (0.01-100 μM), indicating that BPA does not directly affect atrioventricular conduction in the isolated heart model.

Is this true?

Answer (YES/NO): NO